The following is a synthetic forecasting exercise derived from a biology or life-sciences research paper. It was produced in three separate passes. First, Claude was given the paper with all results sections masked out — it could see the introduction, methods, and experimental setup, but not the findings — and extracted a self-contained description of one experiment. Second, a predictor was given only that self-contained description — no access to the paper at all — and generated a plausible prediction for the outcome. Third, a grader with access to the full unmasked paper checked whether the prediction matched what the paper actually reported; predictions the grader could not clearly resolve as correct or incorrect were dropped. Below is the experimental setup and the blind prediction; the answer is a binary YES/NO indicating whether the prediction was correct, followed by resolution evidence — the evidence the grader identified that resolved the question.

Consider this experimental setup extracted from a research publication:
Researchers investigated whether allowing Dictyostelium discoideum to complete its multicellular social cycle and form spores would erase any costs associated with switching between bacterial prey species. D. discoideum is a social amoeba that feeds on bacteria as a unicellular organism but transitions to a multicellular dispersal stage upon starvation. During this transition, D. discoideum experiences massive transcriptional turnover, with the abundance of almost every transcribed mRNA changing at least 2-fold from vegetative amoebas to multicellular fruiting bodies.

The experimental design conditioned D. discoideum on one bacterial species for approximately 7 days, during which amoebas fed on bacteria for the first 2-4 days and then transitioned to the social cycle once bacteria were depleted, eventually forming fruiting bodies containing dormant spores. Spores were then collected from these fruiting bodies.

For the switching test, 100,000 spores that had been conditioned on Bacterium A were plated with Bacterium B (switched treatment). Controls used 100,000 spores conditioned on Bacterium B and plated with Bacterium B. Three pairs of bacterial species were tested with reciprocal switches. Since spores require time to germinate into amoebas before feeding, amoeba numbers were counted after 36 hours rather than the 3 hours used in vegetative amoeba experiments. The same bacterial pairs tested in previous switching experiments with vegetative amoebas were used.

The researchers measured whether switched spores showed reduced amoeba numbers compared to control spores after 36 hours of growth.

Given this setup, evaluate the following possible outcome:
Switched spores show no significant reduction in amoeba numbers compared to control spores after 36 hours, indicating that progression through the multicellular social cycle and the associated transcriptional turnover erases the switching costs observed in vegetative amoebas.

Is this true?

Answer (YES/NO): YES